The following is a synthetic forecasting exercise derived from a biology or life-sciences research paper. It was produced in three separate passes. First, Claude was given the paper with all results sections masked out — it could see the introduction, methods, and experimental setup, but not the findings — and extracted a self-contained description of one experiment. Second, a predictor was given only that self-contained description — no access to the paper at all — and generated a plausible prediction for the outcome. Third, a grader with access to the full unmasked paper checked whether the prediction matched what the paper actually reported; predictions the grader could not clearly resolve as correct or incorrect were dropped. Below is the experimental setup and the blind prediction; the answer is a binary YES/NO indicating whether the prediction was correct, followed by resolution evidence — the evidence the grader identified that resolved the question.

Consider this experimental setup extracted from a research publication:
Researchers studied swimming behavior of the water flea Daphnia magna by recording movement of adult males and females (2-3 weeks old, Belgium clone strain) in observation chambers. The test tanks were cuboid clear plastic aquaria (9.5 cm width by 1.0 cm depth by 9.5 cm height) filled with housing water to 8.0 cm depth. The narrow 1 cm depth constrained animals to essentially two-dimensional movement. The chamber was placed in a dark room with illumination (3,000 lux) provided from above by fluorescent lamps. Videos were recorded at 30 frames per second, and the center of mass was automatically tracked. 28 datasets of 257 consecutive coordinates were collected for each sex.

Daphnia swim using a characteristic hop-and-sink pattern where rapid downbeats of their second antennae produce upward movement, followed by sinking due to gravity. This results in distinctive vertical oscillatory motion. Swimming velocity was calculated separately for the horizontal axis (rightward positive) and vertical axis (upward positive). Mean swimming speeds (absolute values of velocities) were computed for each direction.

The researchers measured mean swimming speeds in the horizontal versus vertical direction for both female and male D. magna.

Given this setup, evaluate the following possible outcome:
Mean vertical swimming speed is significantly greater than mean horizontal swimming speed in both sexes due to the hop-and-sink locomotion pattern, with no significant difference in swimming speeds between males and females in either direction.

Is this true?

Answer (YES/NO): NO